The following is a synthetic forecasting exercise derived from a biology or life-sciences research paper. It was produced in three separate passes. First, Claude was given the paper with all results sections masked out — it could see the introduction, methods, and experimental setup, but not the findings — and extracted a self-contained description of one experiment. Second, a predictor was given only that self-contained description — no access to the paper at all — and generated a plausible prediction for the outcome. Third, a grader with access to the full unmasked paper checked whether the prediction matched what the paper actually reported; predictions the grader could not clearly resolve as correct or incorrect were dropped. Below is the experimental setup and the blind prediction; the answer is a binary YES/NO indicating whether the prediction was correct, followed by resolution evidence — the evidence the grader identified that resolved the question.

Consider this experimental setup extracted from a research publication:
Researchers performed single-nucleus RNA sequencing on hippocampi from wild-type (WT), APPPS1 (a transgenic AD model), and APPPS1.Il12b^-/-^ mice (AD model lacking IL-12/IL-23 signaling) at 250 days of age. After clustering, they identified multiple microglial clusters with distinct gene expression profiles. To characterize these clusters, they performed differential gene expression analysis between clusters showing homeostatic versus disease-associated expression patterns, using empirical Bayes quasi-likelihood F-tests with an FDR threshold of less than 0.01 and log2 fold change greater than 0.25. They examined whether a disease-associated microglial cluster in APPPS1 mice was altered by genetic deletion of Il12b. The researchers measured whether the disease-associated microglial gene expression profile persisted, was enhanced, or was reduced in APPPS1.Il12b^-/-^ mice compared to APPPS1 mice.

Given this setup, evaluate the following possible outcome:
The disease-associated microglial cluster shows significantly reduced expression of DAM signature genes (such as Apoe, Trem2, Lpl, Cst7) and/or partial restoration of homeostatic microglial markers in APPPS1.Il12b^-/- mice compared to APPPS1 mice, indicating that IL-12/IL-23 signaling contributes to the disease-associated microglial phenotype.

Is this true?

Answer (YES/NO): NO